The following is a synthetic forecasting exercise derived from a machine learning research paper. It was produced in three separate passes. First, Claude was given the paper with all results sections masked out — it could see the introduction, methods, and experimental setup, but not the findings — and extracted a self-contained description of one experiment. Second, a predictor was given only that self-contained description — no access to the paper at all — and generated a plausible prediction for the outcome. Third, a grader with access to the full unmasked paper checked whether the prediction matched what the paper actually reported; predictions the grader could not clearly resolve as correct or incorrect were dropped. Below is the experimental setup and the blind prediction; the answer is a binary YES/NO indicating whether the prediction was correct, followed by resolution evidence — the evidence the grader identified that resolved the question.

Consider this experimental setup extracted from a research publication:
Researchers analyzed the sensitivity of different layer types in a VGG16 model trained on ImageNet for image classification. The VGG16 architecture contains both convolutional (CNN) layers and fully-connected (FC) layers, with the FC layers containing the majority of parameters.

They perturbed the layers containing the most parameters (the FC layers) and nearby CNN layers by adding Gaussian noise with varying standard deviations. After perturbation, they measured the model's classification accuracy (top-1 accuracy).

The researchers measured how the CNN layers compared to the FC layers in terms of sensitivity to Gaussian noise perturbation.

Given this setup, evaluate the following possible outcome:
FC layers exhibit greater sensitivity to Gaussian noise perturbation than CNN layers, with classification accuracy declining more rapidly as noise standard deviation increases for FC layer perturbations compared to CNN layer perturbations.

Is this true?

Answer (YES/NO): NO